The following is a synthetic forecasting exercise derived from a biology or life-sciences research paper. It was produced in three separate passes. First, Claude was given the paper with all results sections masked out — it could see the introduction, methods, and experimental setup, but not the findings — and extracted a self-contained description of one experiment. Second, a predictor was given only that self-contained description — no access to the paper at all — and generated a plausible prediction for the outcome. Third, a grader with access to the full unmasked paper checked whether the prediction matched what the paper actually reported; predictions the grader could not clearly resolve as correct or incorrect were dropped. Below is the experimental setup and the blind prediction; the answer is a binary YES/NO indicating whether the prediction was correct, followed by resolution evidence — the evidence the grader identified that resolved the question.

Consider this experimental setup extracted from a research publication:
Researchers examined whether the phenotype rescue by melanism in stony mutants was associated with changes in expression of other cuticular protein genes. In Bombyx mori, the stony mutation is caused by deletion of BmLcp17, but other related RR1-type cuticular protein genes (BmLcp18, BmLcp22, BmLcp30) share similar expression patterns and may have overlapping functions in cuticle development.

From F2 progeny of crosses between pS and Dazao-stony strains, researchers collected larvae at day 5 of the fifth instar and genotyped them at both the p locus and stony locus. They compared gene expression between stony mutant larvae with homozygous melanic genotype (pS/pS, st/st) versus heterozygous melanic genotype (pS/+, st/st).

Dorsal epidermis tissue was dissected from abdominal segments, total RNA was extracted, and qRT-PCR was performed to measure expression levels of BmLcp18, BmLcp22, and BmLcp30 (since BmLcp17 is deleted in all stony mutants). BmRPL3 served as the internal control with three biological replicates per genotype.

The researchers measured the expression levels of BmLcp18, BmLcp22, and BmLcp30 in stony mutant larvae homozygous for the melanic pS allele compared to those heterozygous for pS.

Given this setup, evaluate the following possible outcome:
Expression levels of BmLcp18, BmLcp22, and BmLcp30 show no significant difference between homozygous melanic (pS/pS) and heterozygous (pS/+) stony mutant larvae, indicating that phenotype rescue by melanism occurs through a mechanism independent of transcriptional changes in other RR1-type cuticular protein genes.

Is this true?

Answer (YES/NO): NO